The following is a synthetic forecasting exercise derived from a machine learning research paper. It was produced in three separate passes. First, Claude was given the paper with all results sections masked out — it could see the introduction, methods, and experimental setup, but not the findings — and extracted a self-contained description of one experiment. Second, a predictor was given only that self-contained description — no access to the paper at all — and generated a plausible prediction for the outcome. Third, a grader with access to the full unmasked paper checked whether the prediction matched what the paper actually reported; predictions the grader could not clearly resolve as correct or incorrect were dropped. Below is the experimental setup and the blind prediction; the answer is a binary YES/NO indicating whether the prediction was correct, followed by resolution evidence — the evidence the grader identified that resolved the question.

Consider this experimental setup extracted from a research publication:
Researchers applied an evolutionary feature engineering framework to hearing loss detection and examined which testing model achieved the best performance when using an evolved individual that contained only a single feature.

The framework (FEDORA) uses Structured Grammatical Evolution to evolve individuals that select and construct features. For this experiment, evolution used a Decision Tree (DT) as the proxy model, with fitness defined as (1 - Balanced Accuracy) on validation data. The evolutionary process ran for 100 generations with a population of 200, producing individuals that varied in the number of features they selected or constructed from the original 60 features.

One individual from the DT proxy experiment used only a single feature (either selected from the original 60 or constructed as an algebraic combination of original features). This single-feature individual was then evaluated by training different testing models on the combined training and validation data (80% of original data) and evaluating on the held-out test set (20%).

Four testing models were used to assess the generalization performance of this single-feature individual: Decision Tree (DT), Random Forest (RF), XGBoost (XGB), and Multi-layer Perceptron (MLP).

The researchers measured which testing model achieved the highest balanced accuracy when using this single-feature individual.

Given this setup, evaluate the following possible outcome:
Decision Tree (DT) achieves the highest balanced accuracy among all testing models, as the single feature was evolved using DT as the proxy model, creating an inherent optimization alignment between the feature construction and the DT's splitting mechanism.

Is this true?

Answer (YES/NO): NO